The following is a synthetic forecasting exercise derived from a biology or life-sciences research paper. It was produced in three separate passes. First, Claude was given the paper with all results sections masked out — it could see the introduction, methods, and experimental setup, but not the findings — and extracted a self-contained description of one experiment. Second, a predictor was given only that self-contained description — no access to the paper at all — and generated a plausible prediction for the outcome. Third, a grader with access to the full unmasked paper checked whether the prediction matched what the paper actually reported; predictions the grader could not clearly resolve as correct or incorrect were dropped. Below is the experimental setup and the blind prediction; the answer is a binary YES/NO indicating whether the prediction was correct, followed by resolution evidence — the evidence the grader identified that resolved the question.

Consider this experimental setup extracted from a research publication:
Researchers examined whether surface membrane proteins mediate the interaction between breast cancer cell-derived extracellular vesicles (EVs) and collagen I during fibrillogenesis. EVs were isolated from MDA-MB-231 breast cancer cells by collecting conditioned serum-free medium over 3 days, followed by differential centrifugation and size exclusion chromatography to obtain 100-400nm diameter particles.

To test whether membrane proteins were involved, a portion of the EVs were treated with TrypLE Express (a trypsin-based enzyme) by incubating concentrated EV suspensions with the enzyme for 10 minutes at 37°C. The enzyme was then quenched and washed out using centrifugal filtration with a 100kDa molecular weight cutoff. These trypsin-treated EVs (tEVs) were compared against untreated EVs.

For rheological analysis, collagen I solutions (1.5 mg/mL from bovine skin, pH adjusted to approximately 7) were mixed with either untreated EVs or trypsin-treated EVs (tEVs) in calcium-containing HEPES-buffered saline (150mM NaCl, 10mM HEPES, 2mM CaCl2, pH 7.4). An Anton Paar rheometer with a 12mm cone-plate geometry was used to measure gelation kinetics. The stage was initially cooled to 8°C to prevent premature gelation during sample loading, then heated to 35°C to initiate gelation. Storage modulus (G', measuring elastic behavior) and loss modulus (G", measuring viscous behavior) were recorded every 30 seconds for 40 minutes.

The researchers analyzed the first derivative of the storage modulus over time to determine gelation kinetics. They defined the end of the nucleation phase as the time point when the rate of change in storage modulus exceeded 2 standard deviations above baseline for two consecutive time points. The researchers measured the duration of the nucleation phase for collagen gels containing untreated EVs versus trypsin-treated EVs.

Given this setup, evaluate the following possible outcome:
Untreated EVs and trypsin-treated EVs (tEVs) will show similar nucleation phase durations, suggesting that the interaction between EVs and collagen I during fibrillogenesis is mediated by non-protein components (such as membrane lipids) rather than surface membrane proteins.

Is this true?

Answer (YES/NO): NO